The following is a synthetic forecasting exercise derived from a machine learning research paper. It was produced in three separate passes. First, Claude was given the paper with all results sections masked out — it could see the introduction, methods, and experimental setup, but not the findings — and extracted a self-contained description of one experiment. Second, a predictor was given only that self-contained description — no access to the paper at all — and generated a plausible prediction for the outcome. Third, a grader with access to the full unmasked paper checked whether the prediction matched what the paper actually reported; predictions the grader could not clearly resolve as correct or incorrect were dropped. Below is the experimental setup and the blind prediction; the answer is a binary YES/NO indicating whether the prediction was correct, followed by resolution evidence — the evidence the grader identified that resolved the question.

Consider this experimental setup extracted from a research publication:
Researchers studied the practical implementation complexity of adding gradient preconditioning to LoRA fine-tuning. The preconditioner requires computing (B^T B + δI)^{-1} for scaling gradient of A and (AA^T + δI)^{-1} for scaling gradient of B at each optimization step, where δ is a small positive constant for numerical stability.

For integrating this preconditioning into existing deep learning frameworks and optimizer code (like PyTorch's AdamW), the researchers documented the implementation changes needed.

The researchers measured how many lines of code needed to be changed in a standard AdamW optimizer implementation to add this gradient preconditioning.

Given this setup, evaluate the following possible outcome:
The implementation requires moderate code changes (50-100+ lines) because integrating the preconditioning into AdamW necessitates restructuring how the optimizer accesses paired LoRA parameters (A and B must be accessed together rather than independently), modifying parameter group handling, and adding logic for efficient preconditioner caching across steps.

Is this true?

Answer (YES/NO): NO